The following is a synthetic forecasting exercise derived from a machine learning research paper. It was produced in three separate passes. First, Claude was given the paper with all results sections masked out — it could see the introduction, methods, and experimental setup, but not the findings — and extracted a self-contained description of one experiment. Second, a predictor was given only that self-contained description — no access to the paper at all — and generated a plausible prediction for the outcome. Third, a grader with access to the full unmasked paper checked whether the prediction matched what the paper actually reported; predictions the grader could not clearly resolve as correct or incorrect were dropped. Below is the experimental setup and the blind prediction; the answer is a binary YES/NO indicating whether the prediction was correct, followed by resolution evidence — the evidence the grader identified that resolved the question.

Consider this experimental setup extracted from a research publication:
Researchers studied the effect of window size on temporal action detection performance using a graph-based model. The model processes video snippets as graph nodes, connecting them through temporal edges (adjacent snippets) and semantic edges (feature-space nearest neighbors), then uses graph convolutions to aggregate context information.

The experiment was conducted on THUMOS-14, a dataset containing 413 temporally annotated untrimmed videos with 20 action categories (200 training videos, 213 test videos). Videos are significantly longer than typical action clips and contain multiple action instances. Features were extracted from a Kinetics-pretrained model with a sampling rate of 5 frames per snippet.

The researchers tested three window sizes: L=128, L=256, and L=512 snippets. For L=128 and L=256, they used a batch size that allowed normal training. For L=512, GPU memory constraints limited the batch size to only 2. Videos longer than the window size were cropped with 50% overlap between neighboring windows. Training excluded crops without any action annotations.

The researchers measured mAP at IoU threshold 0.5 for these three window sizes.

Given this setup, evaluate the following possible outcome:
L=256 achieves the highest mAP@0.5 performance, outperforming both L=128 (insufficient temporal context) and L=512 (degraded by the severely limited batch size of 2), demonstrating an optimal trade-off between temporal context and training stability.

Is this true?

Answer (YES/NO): YES